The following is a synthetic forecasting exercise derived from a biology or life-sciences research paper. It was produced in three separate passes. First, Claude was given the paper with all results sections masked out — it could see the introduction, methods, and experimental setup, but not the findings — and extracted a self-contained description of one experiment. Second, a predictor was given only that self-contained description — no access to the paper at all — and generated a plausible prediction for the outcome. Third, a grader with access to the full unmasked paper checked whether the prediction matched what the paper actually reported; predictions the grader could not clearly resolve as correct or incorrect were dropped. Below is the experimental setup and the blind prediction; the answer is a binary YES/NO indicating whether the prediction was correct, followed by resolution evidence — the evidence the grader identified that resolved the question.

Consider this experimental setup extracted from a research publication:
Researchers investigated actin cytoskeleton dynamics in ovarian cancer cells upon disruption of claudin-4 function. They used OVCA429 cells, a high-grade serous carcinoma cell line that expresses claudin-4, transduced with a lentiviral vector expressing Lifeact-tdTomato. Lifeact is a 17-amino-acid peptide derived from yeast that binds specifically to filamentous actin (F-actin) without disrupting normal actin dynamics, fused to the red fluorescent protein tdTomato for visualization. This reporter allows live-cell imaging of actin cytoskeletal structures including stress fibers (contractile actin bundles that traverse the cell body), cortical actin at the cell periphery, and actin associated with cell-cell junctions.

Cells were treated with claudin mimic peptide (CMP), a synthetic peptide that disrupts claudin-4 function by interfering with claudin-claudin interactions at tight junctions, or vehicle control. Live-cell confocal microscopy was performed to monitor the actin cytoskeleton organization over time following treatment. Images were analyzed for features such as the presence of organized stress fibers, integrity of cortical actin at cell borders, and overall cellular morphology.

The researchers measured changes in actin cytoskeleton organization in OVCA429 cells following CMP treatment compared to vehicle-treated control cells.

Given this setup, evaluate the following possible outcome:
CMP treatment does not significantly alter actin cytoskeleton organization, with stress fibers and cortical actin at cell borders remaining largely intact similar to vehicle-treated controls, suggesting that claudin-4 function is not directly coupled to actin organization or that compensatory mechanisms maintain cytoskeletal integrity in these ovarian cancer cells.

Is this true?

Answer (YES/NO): NO